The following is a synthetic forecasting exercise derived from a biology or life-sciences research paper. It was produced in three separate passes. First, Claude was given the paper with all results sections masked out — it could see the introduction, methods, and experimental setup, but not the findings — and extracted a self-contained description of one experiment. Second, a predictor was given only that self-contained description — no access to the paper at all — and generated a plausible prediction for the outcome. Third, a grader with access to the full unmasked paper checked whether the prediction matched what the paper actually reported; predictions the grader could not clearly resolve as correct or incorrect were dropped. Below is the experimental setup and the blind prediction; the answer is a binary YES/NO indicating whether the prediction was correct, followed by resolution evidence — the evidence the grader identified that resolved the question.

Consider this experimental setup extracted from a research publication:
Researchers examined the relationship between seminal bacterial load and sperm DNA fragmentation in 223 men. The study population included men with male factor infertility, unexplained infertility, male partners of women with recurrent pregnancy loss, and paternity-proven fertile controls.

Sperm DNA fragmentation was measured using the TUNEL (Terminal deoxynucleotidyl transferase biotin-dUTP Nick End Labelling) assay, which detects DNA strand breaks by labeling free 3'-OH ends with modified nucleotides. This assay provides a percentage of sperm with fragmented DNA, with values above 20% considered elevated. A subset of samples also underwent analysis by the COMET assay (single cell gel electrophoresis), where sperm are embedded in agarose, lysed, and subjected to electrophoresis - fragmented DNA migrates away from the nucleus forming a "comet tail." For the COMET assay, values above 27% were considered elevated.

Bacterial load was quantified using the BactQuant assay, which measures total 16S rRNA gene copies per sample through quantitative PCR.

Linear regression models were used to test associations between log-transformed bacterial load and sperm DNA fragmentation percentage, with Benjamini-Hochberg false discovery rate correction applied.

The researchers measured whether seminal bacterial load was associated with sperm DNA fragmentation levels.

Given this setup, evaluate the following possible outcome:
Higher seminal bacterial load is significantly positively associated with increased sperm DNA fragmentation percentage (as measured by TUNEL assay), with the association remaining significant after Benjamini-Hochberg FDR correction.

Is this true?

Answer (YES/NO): NO